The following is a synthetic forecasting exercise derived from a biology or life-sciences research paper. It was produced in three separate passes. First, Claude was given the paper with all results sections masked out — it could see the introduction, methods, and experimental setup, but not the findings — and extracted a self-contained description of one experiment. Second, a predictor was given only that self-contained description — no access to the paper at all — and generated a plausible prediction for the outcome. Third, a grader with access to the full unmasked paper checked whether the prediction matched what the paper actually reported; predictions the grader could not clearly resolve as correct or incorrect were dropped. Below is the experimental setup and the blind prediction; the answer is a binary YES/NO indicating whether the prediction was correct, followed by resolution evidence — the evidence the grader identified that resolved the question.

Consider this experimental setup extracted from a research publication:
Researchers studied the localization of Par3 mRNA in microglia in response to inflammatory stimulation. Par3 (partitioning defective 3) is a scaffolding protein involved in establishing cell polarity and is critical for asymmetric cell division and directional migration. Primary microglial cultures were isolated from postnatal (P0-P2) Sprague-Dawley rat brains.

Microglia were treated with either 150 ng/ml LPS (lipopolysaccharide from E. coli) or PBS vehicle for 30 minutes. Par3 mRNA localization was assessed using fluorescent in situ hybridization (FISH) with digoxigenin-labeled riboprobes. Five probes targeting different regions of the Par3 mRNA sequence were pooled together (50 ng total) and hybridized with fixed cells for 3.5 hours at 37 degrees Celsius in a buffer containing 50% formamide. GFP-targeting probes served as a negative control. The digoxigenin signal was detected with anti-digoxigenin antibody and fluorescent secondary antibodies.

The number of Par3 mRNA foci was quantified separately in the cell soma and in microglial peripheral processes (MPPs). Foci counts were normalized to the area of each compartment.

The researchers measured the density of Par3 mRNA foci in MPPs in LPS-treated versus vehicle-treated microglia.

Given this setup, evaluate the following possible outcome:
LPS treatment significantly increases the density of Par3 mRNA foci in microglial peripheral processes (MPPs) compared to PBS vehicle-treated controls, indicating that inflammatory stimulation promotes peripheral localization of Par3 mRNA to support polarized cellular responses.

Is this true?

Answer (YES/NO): YES